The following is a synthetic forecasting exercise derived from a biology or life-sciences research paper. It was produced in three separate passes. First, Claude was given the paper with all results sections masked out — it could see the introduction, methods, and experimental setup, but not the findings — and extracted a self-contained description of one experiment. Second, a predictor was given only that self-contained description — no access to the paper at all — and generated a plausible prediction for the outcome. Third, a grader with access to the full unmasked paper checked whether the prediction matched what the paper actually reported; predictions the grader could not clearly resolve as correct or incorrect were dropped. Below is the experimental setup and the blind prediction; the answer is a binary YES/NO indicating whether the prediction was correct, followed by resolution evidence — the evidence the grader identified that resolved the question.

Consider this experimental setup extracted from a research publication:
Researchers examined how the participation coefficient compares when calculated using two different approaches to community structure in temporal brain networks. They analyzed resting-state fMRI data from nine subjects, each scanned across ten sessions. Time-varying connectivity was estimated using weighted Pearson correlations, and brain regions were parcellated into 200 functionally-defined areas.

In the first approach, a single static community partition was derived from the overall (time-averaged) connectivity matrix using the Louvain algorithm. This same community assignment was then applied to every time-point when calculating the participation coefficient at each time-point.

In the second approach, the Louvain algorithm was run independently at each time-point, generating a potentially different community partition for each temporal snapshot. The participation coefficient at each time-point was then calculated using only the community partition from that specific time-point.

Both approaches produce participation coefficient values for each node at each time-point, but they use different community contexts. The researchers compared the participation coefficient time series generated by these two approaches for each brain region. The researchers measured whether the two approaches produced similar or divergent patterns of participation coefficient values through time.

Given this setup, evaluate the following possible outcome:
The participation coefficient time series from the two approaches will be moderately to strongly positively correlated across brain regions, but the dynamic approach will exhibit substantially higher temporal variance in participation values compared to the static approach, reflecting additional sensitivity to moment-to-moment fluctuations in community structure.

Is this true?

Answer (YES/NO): NO